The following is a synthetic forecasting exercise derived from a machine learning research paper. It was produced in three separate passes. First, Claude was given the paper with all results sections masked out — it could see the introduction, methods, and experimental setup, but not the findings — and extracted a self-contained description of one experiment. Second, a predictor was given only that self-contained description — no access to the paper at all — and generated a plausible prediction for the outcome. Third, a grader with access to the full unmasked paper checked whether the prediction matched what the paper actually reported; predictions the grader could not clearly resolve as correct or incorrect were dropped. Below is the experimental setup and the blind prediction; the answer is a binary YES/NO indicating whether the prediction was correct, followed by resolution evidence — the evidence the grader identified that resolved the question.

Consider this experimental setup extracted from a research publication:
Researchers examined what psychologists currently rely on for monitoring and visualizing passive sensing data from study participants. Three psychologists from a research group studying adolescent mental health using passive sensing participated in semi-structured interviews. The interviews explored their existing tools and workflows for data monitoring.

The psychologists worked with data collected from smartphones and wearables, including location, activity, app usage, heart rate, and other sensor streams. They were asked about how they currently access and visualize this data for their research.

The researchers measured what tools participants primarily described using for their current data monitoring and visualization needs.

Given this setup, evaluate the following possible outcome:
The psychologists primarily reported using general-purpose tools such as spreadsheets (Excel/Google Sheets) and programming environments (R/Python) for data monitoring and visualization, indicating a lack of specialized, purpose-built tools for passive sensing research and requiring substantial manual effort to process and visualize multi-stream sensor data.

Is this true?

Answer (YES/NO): NO